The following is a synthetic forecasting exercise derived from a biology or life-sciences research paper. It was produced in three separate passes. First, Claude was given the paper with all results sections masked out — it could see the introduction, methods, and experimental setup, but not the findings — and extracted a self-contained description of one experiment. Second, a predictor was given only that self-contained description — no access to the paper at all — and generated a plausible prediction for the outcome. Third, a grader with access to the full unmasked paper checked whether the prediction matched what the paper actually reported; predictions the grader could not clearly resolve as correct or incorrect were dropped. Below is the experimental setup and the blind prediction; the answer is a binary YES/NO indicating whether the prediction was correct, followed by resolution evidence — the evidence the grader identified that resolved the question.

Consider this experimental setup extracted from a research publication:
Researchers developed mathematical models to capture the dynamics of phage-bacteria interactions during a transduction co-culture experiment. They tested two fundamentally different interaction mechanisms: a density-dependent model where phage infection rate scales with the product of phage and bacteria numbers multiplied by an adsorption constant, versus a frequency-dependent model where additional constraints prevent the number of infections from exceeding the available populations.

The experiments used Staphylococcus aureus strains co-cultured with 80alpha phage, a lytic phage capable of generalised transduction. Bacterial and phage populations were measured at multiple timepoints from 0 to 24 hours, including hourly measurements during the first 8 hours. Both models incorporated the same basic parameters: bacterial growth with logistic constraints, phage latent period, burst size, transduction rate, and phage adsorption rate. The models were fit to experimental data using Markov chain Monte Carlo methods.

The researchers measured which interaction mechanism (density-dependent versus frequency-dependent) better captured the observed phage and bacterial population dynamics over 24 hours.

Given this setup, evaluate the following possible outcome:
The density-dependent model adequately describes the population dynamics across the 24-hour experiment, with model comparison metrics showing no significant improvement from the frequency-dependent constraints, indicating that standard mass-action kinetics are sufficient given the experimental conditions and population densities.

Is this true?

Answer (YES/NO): NO